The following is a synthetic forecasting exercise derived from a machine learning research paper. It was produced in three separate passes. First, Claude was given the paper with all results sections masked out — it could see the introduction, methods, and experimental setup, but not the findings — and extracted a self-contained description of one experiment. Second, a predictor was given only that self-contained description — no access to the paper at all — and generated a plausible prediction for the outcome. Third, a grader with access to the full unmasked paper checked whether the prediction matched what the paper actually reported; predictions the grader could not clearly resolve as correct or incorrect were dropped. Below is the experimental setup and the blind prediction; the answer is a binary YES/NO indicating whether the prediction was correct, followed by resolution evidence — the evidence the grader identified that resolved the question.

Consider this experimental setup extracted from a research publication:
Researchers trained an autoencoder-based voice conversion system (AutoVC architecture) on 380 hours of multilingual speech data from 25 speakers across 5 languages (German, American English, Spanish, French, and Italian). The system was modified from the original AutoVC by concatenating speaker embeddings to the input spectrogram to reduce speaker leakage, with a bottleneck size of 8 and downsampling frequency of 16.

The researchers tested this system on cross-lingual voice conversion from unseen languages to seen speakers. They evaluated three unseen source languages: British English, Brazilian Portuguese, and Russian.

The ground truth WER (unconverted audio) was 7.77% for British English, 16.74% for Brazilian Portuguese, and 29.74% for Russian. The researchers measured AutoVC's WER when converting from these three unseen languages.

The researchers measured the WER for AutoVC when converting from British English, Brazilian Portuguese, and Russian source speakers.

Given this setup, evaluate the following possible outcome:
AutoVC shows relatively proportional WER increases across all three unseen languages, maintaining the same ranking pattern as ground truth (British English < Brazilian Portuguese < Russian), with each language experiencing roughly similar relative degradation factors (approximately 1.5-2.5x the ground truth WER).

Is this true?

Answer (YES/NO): NO